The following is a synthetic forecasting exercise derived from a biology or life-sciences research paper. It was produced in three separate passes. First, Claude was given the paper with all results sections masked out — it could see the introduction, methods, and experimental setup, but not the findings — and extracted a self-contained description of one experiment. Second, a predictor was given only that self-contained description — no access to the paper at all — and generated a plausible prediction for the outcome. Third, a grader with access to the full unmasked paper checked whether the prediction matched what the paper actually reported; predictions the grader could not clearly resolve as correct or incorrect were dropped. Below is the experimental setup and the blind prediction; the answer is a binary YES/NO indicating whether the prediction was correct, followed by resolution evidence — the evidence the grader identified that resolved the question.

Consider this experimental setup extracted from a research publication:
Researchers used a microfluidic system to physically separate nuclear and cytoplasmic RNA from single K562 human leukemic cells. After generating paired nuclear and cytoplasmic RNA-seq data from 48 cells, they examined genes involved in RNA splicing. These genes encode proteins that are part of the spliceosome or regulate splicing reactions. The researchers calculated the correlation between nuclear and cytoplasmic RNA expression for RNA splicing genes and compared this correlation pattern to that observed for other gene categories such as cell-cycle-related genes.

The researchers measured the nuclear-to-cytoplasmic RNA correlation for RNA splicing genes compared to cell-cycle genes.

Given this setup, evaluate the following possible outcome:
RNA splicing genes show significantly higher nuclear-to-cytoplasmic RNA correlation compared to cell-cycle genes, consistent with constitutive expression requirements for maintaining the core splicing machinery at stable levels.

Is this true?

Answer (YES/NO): NO